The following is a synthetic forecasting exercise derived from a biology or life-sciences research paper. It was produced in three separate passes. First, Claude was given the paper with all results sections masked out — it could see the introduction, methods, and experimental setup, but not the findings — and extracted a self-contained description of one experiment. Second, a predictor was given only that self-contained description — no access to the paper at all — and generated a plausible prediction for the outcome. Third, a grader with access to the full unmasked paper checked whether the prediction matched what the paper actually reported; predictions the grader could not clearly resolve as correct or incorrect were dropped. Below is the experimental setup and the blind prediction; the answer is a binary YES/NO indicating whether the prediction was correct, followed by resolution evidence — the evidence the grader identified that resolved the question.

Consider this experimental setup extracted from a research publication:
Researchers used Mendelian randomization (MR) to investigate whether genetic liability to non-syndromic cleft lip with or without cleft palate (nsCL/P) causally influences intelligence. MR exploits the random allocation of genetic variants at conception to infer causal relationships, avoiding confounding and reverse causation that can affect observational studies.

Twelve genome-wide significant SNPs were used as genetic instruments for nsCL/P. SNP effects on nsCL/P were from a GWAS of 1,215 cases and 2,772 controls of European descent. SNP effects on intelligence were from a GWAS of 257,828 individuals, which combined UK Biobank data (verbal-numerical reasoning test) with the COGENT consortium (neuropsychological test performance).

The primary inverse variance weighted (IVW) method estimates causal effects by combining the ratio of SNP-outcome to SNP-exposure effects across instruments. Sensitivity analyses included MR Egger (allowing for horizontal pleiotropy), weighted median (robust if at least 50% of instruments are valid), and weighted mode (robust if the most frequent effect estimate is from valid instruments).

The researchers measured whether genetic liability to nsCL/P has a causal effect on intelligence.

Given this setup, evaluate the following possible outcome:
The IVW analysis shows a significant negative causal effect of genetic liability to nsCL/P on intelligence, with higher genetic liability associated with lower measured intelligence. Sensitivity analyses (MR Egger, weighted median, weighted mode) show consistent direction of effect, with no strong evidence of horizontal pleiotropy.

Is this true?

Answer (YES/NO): NO